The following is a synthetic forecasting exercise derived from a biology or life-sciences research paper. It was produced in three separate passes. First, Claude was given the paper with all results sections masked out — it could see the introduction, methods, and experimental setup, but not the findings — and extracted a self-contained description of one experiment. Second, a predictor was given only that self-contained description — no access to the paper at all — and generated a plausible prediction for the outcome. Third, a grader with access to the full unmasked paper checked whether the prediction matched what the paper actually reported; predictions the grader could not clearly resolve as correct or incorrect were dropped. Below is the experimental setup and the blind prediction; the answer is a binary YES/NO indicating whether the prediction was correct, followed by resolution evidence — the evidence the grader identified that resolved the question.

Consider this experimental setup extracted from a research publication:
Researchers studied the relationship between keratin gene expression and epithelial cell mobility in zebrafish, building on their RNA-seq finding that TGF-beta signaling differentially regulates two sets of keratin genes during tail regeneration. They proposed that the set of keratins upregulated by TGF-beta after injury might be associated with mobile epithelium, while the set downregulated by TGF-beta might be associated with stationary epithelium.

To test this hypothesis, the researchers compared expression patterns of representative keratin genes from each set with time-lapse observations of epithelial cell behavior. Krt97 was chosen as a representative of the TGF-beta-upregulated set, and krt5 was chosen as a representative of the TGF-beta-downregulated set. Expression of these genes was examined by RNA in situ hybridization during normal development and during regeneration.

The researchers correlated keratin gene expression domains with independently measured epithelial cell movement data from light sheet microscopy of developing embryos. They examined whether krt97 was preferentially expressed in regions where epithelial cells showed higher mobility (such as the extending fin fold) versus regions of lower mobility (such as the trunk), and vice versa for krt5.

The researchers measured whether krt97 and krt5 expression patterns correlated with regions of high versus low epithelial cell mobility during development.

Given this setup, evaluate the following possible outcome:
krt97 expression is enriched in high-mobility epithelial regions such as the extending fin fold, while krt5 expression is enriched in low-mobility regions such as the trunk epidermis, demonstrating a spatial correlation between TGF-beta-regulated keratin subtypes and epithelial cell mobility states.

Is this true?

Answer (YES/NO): YES